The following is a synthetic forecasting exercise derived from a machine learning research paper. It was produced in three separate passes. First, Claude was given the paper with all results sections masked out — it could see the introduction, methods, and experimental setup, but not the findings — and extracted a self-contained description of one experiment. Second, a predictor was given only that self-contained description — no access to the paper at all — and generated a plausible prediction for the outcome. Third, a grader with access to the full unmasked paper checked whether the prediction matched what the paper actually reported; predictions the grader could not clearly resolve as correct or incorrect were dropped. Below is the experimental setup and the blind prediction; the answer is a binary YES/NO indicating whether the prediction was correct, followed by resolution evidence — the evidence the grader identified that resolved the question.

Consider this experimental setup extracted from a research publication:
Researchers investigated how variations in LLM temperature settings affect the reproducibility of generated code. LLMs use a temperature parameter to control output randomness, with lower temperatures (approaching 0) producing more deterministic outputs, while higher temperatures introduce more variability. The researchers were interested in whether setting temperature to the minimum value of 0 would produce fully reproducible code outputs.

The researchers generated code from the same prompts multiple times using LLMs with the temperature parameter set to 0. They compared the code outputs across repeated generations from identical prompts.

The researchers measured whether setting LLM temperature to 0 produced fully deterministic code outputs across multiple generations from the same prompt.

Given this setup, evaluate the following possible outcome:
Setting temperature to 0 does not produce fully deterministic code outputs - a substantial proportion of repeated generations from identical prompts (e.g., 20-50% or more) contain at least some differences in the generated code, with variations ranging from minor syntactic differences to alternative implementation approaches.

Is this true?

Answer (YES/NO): YES